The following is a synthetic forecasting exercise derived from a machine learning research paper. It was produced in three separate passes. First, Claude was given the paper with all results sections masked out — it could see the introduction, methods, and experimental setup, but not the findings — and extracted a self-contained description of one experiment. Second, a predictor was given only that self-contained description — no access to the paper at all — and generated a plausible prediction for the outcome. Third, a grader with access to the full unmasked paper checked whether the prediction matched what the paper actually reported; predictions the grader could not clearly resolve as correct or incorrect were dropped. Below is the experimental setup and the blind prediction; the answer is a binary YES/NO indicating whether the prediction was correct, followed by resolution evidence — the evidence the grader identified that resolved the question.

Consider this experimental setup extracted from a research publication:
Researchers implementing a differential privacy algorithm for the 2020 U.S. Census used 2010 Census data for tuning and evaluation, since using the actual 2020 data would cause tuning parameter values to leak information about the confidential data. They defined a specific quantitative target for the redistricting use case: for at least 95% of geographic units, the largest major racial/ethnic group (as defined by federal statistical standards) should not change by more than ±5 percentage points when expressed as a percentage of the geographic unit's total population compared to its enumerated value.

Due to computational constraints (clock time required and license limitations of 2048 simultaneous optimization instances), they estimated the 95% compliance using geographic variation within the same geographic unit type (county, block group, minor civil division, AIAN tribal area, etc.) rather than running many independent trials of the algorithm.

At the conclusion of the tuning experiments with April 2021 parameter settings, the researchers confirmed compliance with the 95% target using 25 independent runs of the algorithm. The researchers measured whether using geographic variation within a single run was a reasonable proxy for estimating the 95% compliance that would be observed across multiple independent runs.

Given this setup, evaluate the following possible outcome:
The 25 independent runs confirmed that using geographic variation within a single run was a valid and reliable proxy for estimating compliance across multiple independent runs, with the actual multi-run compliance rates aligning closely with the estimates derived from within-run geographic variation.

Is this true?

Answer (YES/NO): NO